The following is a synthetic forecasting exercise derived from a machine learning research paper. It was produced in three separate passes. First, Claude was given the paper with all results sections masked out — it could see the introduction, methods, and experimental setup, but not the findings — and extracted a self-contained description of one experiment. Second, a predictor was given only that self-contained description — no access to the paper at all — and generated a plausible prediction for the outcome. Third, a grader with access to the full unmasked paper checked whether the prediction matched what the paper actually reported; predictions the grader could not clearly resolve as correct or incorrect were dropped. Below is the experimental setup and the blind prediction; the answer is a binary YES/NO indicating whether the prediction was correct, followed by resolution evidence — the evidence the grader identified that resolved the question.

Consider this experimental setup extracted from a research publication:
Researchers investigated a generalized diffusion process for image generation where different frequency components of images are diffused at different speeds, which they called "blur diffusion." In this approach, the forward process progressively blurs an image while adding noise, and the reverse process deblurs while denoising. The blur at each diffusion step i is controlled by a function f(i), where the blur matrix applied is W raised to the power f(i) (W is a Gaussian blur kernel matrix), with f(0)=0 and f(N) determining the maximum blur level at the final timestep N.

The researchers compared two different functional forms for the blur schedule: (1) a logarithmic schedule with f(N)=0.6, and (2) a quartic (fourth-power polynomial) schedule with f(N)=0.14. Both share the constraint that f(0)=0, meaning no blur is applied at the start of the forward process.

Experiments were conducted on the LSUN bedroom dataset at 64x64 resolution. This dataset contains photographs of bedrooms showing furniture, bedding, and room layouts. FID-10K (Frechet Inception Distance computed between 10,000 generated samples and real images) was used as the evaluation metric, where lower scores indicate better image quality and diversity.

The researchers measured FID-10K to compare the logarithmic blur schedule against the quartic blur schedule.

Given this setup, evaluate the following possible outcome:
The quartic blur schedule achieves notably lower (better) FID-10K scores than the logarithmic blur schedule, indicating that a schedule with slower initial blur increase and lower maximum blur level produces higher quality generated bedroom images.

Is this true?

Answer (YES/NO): YES